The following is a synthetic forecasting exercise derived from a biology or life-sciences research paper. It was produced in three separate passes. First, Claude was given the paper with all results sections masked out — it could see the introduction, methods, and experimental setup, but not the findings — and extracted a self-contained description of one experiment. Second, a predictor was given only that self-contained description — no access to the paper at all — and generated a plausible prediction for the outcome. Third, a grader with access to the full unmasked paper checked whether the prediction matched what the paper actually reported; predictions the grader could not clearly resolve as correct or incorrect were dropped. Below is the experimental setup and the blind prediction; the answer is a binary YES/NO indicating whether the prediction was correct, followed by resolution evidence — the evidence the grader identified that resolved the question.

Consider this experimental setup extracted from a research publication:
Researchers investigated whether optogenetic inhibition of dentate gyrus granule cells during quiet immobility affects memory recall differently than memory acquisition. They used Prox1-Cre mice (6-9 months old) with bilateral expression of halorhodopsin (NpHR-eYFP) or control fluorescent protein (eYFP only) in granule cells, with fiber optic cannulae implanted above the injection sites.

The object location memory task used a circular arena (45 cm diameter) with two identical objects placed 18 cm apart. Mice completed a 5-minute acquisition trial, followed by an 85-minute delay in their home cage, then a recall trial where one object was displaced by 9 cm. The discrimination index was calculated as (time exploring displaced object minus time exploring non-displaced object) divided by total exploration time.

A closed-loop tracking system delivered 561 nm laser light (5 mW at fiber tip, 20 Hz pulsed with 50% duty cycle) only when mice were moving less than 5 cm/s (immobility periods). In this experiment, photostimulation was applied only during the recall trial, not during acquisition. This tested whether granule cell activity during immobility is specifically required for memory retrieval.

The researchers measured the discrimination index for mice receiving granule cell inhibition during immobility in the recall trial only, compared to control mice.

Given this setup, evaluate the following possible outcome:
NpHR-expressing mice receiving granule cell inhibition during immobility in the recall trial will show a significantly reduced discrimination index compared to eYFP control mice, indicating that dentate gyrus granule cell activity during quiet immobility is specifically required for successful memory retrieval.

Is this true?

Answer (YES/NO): NO